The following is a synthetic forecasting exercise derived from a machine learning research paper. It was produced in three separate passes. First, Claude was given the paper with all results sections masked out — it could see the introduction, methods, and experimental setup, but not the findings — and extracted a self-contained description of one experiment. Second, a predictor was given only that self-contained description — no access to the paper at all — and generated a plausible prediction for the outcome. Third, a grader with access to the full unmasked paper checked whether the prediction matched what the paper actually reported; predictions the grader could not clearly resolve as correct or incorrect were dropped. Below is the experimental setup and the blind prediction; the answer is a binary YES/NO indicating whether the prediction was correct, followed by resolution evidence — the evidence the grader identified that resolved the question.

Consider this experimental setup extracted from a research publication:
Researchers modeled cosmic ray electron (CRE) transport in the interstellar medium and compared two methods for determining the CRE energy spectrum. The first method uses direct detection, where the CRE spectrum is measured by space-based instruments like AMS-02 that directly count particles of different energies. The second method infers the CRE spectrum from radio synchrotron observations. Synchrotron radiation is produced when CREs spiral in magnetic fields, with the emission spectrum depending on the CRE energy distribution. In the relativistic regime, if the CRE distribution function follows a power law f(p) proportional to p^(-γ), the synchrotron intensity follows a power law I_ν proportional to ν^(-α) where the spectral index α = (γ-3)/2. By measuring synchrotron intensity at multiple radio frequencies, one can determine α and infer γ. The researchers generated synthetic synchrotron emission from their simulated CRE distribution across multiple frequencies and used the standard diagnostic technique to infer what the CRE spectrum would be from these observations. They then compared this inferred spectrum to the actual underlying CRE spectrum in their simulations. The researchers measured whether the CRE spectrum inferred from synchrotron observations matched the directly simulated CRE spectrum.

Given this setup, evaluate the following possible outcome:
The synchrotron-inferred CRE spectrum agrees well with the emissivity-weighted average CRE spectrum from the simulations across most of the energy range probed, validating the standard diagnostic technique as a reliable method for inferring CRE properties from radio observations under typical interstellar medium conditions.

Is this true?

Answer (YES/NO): YES